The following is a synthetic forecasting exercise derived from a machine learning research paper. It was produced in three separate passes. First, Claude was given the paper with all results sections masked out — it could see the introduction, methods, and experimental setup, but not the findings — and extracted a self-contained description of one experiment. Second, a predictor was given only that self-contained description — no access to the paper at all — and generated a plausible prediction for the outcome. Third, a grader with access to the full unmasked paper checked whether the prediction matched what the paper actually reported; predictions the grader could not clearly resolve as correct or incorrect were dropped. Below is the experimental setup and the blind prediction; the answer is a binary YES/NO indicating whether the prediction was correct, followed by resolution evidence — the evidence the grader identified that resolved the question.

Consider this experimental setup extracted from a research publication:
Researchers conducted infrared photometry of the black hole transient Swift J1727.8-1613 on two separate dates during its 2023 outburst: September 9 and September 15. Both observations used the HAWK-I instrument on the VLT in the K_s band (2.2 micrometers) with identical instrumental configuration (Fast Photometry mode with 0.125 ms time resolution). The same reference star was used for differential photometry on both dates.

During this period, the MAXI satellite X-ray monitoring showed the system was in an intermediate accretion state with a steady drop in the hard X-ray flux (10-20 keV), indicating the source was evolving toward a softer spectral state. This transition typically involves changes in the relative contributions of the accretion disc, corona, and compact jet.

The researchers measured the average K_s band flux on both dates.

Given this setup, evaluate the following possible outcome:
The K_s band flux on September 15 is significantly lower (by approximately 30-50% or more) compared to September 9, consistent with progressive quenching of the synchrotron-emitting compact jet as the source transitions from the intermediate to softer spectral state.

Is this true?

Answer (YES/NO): NO